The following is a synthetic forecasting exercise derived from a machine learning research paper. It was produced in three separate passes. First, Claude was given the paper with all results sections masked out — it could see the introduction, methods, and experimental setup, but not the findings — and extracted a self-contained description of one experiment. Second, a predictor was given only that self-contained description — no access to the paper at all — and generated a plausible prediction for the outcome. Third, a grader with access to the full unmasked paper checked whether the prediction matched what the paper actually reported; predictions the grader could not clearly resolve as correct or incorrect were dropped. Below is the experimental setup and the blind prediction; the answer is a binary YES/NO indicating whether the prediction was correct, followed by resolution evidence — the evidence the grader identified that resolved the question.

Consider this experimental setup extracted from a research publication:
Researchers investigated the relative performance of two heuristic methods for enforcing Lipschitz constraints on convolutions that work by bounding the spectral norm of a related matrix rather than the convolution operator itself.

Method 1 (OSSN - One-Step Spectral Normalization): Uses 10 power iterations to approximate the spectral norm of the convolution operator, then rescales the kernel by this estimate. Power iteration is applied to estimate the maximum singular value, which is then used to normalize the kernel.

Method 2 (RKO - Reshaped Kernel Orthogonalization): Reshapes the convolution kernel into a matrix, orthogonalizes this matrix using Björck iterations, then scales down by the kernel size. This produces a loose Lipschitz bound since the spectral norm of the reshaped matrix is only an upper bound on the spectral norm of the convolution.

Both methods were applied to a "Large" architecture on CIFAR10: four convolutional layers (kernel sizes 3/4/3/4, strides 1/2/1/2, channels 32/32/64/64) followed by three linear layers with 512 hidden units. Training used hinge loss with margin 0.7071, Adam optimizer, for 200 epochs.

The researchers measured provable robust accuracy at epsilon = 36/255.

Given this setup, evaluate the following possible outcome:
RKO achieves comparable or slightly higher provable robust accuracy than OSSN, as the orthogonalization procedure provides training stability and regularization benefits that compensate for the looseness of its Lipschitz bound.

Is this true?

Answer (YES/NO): YES